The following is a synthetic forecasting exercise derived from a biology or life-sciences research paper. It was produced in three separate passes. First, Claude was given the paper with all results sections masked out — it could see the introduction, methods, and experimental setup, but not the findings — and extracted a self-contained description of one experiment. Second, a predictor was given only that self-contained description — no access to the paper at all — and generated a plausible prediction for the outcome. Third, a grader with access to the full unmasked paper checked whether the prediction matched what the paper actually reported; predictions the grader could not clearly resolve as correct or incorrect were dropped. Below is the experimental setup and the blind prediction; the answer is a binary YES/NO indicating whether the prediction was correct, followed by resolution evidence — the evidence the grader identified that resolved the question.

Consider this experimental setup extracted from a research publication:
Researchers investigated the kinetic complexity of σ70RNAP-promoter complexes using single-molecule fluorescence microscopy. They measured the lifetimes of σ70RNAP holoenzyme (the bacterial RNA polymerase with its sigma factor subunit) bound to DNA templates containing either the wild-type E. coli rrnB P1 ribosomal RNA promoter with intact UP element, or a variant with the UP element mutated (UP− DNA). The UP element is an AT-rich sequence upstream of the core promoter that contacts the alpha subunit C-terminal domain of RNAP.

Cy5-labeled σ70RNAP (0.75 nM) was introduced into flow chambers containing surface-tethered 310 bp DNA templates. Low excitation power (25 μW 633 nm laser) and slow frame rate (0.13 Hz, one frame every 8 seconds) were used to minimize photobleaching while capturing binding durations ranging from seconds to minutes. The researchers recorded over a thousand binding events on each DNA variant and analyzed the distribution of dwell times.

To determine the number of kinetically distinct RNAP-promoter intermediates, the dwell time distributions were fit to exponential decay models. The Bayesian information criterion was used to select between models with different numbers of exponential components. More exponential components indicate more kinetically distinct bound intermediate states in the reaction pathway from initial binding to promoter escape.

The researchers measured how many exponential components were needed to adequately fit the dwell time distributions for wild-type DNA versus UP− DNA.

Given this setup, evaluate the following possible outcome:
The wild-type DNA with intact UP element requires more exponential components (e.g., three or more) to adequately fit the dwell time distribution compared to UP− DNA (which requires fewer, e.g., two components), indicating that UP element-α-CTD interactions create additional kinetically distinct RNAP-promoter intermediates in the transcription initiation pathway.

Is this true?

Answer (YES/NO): NO